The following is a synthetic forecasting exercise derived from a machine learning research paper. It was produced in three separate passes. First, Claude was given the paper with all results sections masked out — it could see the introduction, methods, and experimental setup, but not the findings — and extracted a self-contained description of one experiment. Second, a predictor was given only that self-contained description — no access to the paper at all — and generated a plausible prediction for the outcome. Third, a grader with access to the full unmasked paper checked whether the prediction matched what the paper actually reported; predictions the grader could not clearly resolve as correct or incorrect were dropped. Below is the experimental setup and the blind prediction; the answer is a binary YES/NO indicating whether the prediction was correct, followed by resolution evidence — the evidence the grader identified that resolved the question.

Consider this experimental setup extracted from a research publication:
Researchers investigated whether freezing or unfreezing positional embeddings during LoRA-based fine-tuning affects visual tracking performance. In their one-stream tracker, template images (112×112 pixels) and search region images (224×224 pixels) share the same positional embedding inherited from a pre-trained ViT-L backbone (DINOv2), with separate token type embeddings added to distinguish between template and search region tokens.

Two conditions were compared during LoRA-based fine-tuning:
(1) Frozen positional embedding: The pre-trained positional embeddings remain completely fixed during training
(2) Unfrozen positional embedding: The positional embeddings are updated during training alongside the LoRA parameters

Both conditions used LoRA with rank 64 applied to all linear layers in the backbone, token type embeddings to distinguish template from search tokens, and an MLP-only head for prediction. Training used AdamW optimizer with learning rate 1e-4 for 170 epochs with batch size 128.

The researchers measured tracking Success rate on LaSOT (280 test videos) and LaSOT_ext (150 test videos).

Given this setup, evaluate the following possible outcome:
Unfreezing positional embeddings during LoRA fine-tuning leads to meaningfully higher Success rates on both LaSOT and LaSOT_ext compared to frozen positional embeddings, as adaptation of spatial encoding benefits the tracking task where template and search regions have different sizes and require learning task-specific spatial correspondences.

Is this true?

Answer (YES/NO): NO